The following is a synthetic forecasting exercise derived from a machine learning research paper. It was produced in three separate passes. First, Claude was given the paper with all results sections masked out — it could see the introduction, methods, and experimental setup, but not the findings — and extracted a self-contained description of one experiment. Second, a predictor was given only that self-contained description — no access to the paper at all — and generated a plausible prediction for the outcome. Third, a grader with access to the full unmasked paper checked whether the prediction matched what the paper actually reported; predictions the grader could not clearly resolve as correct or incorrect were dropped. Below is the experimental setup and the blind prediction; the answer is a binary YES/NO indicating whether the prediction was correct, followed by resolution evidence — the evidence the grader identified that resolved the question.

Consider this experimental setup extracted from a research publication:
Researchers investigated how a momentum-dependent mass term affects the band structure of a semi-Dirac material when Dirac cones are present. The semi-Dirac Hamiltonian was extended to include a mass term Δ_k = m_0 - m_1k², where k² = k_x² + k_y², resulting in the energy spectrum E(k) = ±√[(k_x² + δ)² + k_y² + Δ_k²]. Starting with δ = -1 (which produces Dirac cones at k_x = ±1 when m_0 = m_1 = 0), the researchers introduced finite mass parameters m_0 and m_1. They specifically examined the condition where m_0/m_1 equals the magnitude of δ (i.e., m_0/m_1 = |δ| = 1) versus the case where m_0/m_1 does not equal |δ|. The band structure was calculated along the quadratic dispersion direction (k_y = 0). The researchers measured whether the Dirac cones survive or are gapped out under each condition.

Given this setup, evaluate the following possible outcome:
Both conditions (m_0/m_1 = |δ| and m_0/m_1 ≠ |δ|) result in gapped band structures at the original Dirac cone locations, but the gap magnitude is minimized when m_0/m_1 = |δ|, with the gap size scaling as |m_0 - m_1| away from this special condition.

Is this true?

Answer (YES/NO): NO